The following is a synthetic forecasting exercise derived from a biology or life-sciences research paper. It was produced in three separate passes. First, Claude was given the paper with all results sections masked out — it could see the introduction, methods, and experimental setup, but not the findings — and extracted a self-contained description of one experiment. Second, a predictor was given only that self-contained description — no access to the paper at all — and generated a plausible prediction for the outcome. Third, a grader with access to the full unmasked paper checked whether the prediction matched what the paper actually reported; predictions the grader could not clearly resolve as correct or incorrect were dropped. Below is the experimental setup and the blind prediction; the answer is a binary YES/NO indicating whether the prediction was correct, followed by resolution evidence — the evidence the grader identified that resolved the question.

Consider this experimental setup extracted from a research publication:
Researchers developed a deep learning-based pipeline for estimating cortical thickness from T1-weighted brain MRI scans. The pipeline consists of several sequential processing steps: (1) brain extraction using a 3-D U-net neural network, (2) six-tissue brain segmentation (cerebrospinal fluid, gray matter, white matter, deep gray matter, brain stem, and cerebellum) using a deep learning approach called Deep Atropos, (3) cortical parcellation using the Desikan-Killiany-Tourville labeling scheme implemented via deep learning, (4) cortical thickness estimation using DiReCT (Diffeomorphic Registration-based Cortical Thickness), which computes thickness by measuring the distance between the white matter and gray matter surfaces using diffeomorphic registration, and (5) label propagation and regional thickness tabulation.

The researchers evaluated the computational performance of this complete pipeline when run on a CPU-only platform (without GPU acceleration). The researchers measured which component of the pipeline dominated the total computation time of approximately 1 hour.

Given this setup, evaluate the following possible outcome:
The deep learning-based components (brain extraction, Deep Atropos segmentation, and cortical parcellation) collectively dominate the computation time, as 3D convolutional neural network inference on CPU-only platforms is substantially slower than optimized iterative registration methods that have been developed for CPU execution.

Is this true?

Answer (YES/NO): NO